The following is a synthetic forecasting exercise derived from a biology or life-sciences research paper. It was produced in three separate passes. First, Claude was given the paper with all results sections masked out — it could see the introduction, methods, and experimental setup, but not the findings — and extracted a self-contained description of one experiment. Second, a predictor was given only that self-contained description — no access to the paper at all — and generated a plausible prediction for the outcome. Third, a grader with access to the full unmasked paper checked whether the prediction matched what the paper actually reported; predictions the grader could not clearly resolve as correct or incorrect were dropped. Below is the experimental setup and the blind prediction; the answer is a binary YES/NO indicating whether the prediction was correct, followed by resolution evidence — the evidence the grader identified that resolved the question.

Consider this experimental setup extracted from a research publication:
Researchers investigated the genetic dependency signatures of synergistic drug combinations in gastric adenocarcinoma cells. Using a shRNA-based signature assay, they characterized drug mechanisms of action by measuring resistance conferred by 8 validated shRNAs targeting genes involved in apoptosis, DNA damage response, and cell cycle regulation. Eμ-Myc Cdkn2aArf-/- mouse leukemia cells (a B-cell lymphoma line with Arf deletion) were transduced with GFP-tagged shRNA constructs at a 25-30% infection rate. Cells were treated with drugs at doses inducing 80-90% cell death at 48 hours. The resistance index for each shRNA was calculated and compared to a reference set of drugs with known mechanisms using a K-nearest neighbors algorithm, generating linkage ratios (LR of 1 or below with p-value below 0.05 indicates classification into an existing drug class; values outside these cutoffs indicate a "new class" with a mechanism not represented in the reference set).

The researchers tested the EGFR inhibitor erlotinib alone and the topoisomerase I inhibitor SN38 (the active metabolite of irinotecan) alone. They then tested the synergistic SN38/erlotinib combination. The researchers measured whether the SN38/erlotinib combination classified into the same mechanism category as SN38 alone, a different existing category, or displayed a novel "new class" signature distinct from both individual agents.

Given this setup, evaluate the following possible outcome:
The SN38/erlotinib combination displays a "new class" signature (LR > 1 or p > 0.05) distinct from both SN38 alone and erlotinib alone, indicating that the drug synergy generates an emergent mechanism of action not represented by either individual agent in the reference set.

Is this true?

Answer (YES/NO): NO